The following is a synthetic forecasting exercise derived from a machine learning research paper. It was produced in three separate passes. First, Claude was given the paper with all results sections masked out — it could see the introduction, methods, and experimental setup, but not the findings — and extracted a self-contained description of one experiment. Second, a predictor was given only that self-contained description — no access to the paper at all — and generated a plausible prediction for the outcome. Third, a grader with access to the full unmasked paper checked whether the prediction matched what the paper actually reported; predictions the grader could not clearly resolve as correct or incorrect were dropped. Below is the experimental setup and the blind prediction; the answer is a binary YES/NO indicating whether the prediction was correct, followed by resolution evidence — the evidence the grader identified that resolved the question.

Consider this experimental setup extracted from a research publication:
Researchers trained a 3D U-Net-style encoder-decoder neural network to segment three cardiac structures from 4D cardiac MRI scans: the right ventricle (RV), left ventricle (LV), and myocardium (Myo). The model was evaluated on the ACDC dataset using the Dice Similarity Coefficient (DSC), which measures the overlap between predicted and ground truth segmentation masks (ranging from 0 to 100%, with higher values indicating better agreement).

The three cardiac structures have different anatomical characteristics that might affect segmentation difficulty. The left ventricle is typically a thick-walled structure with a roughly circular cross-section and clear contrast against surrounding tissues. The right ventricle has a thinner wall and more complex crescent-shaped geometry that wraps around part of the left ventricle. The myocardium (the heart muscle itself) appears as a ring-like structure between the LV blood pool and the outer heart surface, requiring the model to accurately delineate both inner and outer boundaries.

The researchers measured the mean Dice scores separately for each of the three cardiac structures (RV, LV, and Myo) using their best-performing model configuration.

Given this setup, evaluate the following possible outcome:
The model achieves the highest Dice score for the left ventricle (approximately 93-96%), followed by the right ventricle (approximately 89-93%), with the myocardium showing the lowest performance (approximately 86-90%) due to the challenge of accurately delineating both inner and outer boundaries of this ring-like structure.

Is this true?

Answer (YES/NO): NO